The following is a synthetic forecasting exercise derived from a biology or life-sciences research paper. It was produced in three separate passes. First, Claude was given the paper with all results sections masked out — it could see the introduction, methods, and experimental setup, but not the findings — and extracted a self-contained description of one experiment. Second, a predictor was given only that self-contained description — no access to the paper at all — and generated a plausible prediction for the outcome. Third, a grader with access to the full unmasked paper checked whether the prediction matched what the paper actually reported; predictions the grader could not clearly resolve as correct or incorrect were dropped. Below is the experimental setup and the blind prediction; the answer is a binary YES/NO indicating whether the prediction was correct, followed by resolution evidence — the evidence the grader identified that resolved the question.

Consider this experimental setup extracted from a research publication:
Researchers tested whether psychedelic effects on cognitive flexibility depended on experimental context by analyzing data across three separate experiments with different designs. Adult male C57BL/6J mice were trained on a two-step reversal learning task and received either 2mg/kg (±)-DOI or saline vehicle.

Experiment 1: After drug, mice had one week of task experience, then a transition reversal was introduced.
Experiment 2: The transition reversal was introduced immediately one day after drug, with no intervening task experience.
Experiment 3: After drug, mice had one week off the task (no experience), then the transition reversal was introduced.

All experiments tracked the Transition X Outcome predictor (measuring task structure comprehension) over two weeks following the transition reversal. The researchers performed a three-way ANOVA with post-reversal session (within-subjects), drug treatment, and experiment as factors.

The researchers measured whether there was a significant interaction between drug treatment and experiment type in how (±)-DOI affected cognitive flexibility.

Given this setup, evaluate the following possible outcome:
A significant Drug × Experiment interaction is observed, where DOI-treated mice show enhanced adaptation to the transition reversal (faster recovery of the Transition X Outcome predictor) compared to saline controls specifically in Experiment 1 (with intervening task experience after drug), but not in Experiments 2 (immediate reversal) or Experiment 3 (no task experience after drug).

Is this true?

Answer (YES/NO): YES